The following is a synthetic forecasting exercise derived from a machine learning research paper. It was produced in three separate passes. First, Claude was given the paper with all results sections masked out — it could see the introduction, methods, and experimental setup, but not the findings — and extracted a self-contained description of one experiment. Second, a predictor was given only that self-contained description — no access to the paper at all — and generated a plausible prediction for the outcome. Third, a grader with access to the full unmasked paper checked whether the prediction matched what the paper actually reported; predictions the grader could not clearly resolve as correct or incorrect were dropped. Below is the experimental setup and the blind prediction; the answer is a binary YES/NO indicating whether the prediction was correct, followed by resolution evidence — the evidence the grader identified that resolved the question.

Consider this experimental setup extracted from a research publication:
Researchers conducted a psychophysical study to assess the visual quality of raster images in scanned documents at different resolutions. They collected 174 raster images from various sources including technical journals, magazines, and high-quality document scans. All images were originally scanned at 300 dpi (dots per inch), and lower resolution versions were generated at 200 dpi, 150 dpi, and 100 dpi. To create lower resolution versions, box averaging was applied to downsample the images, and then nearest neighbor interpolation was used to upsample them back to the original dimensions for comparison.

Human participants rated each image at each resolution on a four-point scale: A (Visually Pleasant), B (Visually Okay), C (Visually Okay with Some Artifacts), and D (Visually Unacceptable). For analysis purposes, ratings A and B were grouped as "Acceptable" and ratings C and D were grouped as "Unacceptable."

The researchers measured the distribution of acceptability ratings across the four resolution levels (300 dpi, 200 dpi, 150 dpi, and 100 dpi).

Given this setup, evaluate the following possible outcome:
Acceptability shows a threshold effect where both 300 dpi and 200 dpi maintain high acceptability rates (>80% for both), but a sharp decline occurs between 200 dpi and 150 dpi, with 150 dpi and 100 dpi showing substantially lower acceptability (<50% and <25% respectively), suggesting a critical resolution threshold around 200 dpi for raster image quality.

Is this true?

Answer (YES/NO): NO